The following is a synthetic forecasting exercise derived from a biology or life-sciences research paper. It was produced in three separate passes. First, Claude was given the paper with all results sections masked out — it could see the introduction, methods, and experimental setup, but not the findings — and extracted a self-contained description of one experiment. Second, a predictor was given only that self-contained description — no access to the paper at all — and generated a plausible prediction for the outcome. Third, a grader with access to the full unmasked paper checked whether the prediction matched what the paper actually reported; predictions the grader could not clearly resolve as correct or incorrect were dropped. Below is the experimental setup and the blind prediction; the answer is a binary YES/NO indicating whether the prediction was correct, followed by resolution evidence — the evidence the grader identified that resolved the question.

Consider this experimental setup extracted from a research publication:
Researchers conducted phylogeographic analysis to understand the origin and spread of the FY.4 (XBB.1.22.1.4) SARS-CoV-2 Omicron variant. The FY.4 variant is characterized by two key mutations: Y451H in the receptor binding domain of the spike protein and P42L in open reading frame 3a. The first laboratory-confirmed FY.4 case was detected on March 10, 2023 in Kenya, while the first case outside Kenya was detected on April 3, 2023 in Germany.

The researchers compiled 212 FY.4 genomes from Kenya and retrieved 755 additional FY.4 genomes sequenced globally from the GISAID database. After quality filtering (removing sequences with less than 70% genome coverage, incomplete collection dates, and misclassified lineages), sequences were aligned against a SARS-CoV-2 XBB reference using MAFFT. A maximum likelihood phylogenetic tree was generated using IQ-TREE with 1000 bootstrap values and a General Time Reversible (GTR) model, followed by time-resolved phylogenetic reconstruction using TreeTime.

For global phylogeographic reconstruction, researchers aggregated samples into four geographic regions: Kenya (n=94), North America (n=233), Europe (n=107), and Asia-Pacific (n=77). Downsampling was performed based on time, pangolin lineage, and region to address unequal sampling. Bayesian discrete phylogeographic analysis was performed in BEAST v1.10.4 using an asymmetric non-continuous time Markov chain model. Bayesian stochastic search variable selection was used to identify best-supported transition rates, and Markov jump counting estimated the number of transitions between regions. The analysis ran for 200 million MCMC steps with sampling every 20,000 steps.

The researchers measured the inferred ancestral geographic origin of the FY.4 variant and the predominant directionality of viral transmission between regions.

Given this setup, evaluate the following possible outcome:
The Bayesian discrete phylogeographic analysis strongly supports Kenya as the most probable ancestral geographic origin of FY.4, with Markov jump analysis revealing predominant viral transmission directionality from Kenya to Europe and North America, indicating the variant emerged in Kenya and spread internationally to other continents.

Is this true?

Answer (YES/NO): YES